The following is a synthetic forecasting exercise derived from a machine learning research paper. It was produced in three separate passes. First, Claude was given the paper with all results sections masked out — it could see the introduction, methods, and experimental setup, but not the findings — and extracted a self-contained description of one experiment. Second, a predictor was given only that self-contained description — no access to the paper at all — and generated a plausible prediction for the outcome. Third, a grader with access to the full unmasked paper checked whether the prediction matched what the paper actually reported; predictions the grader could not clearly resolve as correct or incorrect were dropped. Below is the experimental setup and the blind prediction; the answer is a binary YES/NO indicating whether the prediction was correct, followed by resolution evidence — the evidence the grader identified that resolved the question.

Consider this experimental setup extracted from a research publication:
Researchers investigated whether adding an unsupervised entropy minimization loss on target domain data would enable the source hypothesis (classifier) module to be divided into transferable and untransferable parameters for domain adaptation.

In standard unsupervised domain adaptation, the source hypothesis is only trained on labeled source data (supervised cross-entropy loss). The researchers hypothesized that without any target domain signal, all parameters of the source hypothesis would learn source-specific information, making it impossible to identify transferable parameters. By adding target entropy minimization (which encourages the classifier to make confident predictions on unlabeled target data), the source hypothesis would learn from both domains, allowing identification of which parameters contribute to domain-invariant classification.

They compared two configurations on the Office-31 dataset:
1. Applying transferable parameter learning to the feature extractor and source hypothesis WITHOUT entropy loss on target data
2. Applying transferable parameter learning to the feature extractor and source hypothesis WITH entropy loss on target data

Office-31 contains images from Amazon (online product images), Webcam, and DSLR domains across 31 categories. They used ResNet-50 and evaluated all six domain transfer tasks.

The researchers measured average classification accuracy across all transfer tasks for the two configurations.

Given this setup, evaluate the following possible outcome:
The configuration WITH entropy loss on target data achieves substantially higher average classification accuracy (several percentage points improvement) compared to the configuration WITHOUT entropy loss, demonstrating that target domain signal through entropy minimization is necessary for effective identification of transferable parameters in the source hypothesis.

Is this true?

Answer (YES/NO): NO